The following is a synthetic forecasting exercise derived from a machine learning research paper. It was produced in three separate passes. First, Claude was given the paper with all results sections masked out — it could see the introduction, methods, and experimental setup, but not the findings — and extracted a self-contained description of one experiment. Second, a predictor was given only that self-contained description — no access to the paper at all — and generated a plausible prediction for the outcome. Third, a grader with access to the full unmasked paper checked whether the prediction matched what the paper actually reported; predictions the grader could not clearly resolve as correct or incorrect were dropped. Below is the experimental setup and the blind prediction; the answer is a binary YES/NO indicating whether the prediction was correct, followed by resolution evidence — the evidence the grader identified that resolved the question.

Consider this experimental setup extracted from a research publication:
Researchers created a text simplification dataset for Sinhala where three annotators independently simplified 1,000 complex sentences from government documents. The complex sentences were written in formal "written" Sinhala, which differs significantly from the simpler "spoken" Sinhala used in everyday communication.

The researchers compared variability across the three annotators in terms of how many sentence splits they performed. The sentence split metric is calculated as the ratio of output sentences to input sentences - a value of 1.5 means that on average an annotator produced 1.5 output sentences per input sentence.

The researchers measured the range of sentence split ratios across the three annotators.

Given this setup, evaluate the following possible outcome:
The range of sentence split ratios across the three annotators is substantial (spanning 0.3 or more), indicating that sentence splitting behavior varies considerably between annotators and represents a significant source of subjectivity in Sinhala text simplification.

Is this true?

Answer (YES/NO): YES